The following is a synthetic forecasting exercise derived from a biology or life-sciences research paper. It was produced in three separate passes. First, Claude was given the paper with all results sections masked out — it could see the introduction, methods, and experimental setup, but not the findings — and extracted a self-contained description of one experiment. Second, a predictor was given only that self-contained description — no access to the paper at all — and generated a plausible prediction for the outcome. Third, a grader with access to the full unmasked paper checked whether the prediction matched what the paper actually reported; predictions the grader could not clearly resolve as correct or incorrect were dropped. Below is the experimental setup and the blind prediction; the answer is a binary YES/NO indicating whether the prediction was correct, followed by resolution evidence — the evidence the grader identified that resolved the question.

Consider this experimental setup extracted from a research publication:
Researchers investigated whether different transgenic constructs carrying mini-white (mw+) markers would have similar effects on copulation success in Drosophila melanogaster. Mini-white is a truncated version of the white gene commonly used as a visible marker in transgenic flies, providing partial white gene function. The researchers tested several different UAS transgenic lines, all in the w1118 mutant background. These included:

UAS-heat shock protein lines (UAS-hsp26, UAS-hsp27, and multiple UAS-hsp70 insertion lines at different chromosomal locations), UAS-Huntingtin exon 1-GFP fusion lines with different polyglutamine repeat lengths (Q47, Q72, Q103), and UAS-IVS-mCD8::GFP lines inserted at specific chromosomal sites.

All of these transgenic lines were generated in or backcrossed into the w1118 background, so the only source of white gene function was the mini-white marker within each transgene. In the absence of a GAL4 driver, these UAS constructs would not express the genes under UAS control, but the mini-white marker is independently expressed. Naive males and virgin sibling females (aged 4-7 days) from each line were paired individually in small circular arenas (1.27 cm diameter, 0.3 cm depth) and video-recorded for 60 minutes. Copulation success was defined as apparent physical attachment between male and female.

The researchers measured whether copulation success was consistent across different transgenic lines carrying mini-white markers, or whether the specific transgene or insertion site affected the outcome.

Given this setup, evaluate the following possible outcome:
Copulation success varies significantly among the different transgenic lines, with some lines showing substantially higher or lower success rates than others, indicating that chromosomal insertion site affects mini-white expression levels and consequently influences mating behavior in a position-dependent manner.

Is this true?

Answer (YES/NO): YES